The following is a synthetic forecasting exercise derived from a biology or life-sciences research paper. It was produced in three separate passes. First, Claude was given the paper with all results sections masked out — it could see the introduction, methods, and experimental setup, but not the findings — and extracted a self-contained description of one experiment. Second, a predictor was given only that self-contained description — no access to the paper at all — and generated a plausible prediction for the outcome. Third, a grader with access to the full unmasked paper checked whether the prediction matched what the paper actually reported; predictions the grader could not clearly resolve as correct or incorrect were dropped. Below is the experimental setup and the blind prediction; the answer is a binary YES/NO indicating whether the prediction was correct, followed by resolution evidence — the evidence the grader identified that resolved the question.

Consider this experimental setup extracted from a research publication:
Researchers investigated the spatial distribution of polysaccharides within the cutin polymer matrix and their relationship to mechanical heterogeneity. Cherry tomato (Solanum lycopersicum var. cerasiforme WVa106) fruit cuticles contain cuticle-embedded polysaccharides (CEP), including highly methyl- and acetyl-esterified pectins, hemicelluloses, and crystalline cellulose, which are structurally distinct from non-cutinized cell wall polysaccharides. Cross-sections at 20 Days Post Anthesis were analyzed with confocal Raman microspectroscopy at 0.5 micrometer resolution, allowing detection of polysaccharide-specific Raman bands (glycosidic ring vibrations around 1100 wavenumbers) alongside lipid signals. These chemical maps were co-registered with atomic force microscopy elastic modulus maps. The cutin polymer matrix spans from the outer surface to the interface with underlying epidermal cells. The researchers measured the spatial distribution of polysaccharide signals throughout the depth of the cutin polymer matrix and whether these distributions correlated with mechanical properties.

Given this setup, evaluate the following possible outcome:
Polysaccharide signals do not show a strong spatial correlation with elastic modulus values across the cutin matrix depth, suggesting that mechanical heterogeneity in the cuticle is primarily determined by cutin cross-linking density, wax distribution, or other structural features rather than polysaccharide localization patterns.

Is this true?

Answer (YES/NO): NO